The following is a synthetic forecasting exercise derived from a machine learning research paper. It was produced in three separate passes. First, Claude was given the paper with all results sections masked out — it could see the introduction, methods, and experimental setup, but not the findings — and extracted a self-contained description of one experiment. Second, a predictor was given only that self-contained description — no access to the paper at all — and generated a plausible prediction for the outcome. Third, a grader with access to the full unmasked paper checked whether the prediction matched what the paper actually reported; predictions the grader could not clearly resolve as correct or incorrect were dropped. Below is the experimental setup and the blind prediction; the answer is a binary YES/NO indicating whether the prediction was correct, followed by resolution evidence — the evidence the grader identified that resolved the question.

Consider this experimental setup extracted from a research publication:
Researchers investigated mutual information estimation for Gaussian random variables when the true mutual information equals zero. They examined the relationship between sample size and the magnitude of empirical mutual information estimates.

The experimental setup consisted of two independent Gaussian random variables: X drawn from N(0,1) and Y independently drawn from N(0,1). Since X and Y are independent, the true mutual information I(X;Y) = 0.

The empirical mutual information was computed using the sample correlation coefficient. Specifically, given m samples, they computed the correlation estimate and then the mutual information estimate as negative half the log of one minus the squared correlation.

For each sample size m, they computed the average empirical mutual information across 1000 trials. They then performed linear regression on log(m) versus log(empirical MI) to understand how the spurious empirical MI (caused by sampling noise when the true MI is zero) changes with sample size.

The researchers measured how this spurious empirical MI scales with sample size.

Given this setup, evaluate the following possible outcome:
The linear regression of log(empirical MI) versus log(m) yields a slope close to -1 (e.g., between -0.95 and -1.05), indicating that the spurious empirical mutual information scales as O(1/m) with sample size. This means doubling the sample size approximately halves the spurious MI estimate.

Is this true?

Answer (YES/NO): YES